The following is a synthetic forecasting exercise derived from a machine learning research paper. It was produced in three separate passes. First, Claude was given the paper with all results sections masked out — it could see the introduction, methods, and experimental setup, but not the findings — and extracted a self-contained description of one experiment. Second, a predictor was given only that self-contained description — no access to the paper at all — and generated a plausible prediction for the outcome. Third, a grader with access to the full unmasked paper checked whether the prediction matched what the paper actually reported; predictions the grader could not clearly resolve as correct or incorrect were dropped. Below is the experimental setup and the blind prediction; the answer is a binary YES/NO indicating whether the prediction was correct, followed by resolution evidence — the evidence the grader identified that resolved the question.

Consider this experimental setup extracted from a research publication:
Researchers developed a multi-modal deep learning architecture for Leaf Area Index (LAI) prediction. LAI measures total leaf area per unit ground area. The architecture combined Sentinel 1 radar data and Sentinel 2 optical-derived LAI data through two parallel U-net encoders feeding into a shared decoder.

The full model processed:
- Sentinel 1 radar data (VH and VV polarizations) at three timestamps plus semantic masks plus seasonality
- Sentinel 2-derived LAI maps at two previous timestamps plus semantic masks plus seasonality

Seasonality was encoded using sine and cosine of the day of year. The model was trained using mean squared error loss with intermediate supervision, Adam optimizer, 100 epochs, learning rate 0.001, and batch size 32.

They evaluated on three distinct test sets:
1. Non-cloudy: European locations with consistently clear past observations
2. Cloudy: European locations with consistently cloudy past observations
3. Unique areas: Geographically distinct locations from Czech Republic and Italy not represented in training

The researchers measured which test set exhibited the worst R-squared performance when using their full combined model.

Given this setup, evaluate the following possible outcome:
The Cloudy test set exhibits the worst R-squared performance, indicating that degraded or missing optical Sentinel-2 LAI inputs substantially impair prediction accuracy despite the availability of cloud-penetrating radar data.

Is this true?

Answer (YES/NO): YES